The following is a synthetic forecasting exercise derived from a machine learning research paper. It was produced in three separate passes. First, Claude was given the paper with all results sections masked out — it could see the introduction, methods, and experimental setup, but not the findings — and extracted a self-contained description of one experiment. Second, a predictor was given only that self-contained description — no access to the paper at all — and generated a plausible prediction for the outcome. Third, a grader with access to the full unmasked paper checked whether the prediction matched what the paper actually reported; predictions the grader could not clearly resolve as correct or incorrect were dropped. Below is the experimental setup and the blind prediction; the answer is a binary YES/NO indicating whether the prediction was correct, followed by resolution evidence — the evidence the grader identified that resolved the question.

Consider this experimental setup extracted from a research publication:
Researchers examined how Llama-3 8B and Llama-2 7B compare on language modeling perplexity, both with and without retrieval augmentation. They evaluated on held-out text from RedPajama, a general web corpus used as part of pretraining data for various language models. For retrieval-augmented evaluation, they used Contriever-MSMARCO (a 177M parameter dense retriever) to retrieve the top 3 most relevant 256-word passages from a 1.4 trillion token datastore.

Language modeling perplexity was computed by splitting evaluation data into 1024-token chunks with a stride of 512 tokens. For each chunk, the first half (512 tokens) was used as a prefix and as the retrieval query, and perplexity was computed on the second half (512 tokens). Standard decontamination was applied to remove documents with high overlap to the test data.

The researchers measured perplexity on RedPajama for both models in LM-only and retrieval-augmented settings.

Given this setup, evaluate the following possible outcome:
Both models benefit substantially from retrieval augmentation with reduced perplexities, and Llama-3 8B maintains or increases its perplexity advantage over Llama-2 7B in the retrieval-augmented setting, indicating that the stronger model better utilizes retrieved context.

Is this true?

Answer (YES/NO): NO